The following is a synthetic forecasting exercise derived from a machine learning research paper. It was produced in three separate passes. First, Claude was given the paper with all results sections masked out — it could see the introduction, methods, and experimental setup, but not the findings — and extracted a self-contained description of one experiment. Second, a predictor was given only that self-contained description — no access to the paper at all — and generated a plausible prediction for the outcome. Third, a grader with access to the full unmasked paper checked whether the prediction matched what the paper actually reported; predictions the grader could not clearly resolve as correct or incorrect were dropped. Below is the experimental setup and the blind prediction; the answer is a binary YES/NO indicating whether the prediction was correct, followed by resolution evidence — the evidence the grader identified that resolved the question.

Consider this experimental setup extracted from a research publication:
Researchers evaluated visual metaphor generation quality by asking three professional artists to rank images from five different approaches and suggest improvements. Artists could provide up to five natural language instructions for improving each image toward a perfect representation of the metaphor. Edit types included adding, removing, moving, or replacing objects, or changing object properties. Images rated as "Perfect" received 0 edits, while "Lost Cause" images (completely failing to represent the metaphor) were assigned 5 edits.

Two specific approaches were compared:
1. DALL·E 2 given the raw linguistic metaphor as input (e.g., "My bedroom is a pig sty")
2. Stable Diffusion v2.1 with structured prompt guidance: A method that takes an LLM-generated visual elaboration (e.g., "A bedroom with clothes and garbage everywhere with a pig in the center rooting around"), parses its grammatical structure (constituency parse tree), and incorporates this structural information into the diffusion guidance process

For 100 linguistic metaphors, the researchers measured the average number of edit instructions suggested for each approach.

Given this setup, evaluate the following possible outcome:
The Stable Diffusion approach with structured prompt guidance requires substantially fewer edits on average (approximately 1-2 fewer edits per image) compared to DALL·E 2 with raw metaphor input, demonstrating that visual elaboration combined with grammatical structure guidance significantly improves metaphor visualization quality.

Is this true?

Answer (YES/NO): NO